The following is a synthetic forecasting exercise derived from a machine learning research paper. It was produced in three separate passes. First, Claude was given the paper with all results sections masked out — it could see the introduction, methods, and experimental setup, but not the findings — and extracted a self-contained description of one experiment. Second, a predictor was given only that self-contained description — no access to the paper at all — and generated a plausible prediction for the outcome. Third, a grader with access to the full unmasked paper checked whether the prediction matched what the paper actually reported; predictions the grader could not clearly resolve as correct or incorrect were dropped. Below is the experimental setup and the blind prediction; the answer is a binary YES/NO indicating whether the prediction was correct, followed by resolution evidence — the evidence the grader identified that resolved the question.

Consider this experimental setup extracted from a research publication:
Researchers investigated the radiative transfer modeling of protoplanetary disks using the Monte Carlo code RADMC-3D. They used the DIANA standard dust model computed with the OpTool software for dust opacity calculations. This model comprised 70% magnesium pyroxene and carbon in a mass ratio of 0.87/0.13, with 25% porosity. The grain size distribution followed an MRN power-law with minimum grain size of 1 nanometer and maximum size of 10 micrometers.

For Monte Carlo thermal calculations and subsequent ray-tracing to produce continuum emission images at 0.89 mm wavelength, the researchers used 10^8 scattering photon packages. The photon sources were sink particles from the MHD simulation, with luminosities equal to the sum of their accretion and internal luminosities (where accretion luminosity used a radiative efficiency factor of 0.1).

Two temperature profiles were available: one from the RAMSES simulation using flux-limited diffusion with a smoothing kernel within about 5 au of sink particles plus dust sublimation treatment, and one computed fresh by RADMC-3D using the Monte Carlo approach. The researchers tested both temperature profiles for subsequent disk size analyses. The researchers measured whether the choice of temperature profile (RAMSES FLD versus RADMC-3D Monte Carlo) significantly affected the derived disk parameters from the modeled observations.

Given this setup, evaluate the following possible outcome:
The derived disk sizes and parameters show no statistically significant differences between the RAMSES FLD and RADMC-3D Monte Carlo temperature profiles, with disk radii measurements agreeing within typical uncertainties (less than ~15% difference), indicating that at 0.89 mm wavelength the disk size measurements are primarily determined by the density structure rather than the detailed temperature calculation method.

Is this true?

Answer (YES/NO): NO